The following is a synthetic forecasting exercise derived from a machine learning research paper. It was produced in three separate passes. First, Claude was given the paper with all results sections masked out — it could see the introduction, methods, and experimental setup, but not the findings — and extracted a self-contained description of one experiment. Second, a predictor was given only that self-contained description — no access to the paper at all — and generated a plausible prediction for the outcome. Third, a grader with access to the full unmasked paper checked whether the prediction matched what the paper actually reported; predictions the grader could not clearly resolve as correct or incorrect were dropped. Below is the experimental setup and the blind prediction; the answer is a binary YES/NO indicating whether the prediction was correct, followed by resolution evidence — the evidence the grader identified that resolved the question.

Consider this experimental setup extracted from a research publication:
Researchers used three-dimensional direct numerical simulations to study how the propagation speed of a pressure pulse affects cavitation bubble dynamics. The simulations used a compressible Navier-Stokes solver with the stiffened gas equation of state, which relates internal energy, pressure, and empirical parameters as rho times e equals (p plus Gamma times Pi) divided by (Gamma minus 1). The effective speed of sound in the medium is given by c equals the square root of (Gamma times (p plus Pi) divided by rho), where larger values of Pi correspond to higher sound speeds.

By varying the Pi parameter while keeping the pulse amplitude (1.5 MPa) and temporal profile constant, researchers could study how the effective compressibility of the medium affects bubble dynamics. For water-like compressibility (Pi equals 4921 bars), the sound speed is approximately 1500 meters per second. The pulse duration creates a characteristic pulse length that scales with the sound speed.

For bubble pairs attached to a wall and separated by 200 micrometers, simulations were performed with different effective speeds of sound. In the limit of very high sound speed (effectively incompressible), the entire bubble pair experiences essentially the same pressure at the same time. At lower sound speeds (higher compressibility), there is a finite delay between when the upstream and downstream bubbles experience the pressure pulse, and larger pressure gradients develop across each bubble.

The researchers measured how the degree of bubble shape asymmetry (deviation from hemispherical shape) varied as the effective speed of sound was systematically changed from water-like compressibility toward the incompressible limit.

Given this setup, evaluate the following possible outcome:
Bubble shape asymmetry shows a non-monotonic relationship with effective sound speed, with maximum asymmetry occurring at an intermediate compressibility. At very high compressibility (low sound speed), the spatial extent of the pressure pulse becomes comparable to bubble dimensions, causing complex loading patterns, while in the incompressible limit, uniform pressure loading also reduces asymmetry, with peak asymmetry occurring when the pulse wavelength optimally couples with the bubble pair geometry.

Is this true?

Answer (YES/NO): NO